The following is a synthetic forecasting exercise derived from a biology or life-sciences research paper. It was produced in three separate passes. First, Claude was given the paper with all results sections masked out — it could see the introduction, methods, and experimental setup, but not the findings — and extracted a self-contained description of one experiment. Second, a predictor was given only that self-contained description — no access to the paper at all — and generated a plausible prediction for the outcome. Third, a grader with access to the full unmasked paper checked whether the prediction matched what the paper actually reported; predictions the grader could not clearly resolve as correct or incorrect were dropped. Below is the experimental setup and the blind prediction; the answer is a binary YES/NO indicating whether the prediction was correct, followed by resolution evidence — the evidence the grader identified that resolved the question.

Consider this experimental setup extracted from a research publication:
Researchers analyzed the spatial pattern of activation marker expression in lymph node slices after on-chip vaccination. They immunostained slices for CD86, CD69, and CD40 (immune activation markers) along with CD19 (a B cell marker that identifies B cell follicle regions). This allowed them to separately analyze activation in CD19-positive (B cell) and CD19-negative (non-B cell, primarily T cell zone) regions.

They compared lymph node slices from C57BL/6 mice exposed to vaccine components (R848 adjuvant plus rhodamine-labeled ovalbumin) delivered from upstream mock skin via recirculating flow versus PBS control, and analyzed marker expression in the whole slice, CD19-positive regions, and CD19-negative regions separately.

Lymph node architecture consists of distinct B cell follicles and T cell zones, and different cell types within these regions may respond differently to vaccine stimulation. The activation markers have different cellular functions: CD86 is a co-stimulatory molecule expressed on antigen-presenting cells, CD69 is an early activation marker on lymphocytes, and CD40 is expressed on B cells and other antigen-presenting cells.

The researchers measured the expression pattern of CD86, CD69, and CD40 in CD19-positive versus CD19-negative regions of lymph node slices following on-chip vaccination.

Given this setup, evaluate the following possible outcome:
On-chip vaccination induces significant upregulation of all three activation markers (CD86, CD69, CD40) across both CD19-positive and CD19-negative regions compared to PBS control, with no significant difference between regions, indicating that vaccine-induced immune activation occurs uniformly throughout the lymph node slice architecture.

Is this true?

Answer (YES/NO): NO